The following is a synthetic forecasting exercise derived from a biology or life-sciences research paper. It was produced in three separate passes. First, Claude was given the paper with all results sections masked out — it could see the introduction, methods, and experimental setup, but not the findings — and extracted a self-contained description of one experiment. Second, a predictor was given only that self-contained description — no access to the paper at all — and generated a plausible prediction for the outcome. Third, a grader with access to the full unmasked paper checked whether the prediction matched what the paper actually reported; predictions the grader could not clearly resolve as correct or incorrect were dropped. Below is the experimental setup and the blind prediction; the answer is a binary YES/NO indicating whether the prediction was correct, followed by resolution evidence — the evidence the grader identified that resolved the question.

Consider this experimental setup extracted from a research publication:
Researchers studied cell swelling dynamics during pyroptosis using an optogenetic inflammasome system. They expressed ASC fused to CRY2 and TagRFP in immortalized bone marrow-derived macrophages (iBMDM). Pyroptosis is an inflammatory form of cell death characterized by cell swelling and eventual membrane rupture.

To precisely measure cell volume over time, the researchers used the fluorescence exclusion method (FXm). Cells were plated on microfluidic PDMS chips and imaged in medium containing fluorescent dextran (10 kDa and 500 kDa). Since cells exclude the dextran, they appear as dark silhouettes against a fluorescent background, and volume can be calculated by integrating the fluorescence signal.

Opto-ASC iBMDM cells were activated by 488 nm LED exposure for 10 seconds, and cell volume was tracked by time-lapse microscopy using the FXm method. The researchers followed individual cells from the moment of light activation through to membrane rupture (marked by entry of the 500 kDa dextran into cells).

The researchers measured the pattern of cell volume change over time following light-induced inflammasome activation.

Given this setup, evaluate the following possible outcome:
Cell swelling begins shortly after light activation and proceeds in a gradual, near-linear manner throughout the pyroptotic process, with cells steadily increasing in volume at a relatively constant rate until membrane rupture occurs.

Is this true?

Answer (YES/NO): NO